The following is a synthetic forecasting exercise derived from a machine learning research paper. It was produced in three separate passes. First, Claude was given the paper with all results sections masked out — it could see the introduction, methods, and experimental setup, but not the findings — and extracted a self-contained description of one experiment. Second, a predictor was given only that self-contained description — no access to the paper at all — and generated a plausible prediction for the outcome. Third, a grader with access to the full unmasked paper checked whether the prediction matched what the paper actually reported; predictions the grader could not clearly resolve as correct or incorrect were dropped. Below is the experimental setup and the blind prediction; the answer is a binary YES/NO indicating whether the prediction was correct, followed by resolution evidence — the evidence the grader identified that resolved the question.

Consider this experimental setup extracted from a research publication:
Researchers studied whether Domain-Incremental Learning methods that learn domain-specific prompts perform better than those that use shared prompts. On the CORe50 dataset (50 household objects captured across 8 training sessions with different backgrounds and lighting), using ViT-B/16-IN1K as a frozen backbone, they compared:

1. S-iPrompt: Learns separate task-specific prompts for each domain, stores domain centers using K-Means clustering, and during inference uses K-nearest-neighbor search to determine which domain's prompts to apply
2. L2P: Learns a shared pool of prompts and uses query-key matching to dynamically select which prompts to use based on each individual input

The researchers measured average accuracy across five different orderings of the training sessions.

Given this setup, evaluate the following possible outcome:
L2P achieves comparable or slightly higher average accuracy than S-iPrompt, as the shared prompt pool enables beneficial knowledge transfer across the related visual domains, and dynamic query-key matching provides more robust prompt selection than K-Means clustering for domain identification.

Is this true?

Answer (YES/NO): YES